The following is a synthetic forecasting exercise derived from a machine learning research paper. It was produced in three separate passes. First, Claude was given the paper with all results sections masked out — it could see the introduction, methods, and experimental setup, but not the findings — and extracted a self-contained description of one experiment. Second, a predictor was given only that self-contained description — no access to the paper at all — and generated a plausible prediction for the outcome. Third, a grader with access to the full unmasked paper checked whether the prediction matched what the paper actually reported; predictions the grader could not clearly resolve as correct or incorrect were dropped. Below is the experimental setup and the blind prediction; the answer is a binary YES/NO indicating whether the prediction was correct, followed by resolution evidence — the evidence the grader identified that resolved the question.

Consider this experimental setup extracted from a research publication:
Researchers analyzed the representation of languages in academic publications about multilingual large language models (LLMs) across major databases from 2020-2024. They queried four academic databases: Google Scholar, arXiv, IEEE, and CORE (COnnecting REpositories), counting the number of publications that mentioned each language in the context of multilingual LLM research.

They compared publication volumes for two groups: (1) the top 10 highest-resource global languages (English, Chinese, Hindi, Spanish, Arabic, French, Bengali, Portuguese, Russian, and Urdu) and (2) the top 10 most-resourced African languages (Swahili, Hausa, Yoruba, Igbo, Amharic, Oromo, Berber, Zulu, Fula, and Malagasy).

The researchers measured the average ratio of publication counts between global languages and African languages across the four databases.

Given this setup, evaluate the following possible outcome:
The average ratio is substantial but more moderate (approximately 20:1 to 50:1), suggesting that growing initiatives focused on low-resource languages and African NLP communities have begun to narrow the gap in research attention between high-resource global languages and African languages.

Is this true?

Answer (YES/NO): NO